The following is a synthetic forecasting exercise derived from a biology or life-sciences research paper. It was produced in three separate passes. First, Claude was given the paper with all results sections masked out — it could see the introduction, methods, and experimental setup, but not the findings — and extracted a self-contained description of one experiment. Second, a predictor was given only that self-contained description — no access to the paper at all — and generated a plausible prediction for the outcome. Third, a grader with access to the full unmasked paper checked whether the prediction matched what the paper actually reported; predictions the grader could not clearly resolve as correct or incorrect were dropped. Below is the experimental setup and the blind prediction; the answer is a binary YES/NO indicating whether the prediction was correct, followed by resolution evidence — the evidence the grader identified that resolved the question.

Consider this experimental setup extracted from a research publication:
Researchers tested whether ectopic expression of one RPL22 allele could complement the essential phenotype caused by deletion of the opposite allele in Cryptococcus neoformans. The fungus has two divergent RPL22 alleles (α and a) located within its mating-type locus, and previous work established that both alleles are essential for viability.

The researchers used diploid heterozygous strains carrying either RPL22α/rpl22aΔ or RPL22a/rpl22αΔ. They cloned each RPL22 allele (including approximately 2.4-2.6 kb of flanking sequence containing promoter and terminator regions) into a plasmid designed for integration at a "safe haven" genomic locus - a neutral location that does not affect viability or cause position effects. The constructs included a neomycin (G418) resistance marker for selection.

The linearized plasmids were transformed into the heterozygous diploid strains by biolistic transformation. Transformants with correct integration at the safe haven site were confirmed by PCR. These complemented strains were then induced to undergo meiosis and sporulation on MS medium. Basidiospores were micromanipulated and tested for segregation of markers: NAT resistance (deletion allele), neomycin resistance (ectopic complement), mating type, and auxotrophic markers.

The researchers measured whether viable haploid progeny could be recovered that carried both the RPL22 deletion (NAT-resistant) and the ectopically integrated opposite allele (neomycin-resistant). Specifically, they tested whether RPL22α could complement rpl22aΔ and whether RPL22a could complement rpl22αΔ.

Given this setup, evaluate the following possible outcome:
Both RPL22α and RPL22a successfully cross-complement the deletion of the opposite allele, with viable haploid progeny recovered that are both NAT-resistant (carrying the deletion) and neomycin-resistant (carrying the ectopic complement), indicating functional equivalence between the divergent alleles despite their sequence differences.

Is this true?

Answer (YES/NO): NO